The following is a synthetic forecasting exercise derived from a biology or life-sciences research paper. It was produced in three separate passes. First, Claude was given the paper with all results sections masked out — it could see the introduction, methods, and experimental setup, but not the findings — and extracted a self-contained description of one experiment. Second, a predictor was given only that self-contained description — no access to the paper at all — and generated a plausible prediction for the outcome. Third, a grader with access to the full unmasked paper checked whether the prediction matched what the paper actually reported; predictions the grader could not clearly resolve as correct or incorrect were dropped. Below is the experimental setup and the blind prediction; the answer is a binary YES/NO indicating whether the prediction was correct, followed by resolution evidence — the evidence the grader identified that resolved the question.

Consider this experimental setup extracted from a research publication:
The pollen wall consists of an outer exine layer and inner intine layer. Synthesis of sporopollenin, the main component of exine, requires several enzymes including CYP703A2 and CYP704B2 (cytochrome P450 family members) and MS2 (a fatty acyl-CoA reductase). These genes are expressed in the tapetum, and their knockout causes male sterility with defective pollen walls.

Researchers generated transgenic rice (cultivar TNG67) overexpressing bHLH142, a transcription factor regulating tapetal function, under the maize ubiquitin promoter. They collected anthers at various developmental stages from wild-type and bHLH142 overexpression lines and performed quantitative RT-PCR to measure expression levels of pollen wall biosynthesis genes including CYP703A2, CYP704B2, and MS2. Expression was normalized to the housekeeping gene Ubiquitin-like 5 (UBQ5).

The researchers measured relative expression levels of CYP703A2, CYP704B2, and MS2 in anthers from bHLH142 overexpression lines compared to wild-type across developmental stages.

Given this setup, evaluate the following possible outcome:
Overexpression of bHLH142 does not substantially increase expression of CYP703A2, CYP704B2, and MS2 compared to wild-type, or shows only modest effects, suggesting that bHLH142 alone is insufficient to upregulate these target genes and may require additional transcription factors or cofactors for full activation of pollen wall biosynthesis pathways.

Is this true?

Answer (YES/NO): NO